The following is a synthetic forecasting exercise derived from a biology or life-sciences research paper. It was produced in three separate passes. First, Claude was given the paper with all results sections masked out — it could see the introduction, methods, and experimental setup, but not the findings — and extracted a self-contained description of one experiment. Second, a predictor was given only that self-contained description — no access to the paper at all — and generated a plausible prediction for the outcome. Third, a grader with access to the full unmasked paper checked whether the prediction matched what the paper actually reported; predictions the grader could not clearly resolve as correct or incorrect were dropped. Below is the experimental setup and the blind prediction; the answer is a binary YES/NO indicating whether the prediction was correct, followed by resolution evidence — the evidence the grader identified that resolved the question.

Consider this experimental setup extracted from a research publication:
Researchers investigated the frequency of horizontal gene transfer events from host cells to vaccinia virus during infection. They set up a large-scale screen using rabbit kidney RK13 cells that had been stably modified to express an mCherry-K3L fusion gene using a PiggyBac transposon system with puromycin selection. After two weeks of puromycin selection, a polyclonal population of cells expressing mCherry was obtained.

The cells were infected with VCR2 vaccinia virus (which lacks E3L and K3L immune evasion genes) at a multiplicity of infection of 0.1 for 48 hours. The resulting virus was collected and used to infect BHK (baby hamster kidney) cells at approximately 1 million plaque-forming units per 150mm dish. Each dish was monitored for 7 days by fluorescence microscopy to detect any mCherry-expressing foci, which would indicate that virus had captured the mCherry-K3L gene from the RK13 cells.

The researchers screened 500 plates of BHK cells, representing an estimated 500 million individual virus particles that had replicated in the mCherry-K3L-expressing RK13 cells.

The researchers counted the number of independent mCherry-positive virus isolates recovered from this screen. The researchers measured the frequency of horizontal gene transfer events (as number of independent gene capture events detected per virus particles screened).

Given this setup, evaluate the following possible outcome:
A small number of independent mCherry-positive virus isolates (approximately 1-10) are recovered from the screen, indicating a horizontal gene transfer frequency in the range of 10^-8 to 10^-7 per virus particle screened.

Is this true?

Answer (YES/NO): YES